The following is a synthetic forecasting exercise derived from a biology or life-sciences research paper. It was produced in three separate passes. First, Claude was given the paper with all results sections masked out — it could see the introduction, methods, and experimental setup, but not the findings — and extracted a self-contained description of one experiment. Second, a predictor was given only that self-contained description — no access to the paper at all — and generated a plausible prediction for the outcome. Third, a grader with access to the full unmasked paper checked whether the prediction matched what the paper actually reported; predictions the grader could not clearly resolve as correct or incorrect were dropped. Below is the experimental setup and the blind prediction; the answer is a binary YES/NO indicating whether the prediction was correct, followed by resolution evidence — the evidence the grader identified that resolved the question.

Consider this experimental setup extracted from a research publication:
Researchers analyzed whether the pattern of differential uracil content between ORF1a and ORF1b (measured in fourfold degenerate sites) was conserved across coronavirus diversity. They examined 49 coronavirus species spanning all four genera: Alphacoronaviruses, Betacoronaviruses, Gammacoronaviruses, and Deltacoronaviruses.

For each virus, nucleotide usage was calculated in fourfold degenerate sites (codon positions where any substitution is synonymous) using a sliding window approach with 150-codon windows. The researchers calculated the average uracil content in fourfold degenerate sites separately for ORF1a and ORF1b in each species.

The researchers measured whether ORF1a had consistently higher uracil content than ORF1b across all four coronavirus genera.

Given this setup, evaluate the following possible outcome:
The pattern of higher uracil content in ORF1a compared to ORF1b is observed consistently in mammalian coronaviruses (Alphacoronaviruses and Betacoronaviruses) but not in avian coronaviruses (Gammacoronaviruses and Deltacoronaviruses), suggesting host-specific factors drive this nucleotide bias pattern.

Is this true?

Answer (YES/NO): NO